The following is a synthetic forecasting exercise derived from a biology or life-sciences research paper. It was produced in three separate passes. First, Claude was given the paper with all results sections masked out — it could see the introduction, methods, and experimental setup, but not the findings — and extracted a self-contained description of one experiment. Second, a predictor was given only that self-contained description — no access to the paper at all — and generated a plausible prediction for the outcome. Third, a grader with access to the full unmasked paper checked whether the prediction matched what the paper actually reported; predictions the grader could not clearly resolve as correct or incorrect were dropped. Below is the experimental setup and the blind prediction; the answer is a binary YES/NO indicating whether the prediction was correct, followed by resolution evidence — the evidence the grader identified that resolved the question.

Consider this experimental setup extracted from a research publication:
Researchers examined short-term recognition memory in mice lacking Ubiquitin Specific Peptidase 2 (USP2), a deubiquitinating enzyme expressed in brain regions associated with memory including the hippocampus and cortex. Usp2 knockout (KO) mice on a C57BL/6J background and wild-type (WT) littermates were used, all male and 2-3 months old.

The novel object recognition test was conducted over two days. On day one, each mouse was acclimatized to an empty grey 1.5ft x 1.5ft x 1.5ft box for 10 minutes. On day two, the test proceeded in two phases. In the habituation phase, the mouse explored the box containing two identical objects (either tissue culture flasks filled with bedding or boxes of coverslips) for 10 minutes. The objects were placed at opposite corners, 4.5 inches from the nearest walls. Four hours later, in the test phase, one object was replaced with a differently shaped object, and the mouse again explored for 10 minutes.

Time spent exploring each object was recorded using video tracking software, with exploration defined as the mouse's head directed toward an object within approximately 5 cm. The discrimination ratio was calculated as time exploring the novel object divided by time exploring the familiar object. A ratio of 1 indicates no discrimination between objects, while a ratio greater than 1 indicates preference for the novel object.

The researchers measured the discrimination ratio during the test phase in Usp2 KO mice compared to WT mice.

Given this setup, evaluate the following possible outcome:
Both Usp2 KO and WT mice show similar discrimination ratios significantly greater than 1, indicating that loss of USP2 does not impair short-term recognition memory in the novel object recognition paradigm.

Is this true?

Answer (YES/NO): NO